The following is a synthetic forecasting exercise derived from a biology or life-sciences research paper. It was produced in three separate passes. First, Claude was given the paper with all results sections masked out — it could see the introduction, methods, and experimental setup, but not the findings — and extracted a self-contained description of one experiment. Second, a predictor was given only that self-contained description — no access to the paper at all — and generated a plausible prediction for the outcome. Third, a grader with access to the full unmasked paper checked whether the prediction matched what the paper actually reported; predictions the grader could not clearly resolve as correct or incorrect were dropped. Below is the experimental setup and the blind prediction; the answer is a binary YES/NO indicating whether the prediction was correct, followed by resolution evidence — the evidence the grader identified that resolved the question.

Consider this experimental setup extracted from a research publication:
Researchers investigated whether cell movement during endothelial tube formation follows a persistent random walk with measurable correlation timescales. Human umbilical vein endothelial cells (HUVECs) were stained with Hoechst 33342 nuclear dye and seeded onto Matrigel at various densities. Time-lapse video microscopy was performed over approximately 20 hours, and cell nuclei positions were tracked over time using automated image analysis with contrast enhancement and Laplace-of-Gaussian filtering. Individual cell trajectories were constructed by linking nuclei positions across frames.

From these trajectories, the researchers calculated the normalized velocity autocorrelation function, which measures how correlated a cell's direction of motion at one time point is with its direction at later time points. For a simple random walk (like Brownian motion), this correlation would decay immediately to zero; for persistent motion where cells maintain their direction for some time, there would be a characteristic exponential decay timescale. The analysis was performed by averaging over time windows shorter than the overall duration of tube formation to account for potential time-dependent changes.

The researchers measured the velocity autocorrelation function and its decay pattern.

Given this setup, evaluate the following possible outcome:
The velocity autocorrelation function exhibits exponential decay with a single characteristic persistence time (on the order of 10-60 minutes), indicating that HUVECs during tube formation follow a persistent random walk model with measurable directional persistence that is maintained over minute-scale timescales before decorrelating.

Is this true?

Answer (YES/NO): NO